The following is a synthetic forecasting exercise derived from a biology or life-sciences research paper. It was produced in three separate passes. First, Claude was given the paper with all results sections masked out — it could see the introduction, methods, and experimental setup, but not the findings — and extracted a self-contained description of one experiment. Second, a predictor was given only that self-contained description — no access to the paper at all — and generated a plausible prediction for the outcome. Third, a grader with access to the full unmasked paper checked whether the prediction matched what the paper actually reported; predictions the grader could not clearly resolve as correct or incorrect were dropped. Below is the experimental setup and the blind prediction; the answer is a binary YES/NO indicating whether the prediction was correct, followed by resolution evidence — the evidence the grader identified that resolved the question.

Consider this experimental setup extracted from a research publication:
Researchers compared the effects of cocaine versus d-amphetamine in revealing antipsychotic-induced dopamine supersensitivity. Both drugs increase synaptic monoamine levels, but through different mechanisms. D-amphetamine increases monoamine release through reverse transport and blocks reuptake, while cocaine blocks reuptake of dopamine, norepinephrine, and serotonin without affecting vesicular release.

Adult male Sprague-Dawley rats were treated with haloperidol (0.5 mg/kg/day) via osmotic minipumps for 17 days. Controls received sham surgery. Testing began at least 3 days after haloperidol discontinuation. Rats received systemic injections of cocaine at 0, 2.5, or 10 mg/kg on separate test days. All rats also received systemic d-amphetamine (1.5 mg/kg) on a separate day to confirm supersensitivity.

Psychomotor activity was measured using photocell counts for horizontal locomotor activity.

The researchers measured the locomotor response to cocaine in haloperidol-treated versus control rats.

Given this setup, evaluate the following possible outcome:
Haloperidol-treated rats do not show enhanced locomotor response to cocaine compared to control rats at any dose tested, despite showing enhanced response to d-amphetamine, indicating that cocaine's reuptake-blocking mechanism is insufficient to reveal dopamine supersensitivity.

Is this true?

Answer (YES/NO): NO